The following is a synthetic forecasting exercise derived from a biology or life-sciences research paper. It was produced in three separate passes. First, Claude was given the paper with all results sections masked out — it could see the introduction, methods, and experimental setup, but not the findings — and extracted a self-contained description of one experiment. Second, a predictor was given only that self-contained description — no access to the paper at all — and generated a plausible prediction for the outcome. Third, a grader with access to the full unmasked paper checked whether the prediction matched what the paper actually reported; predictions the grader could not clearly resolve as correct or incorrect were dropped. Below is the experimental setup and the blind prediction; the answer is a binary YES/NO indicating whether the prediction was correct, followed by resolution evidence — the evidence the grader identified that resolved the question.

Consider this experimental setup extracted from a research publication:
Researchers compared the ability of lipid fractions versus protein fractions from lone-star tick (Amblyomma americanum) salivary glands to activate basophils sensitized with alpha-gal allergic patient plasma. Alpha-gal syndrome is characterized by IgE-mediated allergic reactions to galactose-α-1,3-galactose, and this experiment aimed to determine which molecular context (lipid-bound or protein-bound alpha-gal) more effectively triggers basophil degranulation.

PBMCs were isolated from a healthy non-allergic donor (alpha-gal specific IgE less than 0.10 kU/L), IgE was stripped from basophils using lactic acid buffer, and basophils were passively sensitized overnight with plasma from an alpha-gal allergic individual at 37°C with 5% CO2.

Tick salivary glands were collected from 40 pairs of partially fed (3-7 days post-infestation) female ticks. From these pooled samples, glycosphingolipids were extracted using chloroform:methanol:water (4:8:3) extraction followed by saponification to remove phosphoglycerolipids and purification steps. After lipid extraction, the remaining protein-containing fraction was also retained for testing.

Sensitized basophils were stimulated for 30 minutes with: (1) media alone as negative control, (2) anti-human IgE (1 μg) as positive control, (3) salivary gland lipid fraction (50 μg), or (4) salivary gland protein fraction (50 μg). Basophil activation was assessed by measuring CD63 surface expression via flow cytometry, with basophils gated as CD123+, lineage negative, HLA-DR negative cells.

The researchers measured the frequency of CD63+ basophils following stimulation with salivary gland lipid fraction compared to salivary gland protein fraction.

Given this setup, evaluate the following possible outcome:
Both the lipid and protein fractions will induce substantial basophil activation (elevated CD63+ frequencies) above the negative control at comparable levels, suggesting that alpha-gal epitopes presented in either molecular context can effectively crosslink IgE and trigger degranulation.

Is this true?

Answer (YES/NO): NO